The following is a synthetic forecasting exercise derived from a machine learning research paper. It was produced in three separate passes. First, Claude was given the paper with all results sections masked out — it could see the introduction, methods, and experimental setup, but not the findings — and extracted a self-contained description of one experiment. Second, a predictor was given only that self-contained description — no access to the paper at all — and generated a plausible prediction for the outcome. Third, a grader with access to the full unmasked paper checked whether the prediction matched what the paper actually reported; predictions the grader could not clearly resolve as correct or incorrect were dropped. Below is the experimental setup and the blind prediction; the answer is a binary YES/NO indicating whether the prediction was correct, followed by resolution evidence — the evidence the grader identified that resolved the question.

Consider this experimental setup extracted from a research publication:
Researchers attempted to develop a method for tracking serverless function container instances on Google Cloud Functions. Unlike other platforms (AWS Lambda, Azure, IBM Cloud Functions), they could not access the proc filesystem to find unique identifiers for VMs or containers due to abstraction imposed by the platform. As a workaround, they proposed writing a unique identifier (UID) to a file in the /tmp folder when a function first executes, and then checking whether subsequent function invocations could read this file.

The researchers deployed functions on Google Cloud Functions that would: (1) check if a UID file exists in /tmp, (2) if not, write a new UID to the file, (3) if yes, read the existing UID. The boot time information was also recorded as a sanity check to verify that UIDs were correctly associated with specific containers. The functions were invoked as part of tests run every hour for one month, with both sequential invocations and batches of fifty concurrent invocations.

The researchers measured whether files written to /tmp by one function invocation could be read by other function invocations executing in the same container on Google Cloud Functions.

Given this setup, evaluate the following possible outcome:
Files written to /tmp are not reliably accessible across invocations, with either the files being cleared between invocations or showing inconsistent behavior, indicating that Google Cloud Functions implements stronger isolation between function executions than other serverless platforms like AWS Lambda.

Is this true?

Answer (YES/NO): NO